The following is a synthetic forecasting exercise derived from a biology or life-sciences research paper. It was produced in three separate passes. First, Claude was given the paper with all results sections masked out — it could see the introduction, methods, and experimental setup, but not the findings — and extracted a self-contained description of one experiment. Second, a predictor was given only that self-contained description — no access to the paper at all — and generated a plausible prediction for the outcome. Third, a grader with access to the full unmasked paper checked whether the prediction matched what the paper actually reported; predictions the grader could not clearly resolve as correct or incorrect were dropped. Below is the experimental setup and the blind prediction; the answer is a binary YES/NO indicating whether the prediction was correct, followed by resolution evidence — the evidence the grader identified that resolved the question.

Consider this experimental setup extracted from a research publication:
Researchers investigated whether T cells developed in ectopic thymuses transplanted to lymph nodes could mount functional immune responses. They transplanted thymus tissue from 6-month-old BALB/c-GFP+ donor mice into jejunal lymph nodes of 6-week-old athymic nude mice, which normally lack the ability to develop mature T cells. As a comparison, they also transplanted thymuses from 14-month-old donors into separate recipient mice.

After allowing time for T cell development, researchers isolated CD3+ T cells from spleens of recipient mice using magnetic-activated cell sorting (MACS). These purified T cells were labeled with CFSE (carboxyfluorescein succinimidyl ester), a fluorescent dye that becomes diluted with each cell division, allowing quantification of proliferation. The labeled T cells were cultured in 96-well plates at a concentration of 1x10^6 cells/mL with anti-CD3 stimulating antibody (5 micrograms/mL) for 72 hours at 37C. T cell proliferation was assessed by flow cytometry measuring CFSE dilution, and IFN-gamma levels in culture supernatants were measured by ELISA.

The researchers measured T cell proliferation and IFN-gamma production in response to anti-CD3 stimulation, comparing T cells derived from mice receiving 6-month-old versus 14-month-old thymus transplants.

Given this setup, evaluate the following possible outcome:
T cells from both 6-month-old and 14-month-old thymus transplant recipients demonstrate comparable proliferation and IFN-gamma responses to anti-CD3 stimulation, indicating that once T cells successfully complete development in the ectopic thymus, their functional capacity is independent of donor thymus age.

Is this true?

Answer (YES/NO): NO